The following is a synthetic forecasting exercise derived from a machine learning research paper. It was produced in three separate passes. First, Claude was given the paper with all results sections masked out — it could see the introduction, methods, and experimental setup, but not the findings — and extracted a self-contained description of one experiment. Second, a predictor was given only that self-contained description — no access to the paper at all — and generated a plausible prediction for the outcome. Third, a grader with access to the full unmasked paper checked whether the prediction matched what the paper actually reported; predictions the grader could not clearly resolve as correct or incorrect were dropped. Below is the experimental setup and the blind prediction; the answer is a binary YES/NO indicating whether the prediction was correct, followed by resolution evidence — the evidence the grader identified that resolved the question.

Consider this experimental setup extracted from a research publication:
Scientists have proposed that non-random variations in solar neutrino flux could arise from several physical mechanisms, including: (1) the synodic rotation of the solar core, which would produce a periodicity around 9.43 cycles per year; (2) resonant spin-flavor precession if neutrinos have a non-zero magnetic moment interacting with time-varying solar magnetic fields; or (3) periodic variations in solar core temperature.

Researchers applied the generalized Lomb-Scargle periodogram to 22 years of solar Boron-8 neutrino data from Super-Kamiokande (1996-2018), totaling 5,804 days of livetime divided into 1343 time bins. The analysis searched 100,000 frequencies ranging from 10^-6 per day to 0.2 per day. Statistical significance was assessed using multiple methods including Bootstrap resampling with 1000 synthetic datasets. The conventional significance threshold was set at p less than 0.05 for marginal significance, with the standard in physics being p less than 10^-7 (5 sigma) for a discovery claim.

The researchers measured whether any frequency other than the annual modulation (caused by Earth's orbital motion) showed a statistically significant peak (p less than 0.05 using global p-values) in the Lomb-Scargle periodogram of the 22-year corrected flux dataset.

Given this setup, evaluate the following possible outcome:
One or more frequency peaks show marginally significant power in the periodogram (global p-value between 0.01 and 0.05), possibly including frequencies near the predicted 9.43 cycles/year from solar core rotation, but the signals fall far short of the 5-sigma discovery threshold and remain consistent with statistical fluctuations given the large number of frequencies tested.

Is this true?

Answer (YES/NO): NO